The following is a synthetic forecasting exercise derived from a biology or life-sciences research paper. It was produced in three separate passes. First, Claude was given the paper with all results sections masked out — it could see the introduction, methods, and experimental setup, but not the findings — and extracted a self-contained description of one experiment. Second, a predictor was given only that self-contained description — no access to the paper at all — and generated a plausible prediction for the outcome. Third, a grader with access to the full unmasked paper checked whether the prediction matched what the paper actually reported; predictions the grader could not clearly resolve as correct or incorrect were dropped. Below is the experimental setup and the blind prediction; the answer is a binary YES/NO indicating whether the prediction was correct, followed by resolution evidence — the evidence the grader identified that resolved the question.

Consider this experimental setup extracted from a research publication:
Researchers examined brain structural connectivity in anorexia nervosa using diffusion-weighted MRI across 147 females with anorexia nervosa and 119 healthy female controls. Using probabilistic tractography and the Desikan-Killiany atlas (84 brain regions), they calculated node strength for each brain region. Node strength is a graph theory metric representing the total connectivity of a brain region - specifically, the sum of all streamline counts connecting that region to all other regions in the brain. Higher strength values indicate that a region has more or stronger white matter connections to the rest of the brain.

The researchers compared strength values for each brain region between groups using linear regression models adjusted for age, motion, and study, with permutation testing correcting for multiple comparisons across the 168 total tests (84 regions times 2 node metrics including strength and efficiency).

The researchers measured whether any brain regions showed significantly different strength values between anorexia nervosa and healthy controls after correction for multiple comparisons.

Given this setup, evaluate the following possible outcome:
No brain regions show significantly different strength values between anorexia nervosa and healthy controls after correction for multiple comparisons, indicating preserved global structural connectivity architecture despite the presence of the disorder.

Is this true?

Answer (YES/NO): NO